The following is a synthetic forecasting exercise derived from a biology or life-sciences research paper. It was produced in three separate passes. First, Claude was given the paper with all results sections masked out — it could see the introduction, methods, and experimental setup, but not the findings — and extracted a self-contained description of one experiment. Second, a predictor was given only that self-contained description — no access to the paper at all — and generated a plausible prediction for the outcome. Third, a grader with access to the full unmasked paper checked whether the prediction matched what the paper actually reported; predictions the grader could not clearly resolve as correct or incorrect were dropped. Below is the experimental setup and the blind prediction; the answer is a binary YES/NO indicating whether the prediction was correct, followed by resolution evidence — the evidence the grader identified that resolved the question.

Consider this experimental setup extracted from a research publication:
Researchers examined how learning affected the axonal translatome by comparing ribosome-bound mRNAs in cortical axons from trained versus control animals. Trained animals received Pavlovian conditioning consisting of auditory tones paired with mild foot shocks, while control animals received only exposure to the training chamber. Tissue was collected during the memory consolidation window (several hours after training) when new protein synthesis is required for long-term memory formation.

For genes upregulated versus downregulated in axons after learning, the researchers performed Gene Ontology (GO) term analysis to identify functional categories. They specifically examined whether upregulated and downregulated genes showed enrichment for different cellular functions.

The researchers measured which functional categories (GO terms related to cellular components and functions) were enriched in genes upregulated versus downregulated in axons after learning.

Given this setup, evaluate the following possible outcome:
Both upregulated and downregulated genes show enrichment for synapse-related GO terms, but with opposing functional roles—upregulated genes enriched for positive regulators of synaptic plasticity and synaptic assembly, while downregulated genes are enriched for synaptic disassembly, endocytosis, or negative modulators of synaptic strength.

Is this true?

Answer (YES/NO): NO